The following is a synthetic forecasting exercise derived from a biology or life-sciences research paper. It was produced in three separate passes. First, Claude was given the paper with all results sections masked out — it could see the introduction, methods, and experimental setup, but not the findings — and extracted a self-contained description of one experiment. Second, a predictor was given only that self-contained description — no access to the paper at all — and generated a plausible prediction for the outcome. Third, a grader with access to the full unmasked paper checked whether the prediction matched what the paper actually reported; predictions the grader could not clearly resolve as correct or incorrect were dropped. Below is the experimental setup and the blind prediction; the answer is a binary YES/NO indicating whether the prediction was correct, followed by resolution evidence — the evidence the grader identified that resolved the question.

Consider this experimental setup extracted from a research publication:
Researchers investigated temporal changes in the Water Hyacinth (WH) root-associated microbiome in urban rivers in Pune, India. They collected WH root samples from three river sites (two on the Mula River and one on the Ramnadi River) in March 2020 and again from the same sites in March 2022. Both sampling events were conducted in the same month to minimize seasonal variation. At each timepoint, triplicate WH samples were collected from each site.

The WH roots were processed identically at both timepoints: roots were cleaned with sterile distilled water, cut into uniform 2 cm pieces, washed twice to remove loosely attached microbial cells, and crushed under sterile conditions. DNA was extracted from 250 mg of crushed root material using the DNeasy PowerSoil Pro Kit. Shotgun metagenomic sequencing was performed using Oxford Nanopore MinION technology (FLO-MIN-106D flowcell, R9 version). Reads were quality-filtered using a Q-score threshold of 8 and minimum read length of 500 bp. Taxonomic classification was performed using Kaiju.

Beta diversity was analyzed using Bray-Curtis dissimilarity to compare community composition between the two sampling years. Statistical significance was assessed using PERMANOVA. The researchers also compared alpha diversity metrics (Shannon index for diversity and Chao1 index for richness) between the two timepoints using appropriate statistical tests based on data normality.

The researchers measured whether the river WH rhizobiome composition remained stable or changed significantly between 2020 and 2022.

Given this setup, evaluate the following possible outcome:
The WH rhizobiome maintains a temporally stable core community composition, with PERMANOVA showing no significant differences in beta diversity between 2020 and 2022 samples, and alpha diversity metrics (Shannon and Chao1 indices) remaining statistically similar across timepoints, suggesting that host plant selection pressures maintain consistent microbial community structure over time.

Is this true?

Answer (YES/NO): NO